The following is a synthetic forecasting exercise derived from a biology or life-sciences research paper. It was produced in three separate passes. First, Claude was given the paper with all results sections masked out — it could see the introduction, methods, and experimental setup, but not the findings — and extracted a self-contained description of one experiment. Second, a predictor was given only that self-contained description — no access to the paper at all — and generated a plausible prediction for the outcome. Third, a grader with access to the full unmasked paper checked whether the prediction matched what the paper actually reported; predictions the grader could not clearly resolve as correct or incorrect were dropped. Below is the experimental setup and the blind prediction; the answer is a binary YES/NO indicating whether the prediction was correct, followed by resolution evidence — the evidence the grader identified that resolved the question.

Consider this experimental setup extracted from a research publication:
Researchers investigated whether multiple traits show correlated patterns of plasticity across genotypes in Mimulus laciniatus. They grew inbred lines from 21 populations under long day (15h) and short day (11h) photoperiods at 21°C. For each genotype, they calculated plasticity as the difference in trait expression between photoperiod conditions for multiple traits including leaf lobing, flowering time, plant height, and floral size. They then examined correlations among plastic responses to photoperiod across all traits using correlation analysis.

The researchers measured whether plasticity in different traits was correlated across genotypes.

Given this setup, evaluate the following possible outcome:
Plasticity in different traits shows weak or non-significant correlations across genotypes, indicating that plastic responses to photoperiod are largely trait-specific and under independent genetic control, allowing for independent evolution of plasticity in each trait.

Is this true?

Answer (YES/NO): NO